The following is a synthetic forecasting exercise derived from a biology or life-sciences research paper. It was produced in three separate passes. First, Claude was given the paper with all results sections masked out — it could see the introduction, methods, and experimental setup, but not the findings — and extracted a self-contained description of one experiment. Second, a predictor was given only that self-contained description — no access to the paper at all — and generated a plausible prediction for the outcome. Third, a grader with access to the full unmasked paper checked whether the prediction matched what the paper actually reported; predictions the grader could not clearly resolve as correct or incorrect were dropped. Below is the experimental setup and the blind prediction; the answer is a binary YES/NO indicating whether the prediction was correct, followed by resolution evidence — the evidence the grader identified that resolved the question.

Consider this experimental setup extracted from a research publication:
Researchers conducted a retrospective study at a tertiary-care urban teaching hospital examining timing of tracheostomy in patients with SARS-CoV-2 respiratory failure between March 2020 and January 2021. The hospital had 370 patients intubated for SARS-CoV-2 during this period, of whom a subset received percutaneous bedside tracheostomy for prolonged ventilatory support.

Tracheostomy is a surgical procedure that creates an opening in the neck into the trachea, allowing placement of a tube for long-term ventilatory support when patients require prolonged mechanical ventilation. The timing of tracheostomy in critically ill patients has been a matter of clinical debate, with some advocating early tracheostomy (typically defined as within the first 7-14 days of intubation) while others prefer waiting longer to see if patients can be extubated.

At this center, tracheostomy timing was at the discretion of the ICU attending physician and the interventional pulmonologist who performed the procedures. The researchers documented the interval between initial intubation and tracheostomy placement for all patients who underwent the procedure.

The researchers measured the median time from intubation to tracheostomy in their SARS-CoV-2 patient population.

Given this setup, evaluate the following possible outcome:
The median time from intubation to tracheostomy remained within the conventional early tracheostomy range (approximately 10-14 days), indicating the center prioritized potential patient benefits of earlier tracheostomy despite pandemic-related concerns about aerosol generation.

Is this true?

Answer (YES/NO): NO